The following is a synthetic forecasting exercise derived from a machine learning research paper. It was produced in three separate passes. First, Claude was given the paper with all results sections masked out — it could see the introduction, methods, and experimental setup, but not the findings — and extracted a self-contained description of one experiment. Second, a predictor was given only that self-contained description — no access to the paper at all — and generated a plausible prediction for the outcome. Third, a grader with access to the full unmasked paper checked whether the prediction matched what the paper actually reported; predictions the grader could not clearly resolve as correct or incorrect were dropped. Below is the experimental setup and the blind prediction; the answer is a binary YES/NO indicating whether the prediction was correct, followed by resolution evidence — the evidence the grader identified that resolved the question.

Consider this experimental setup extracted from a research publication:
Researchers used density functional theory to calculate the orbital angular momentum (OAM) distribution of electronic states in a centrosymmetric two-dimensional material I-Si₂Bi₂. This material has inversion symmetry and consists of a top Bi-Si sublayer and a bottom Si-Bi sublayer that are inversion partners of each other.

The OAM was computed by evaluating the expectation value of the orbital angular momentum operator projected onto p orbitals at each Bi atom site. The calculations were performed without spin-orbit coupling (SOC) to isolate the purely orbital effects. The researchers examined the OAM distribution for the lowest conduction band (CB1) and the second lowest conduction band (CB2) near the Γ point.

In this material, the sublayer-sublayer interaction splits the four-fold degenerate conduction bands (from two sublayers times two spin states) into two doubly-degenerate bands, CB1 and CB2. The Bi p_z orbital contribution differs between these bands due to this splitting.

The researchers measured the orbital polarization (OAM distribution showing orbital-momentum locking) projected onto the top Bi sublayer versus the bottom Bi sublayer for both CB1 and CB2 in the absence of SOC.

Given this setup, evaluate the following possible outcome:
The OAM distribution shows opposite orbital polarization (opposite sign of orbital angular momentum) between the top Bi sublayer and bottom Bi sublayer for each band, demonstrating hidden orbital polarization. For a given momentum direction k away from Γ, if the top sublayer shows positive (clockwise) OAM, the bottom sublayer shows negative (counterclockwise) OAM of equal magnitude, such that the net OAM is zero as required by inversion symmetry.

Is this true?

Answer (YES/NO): YES